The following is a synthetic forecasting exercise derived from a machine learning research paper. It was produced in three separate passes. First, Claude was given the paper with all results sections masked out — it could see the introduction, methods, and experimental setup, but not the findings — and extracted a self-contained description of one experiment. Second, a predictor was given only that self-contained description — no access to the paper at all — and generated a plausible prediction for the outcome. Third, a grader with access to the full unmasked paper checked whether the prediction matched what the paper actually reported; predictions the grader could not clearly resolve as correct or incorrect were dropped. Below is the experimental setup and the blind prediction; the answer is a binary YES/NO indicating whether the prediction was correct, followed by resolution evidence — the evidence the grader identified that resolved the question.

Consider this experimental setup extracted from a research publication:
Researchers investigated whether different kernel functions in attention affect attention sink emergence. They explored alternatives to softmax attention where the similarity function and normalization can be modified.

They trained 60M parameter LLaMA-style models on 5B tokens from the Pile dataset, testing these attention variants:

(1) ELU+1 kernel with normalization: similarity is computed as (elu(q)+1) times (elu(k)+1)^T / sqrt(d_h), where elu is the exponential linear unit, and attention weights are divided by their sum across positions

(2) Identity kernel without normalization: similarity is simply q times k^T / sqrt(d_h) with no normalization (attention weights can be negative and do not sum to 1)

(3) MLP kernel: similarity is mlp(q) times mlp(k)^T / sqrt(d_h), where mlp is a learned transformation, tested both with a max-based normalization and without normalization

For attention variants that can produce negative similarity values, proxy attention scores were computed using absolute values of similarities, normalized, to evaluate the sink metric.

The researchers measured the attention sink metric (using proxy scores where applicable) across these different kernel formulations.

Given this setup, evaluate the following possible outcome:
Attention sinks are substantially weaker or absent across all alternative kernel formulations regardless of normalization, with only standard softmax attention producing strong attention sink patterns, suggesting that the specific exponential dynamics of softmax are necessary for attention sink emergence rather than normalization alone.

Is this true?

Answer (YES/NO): NO